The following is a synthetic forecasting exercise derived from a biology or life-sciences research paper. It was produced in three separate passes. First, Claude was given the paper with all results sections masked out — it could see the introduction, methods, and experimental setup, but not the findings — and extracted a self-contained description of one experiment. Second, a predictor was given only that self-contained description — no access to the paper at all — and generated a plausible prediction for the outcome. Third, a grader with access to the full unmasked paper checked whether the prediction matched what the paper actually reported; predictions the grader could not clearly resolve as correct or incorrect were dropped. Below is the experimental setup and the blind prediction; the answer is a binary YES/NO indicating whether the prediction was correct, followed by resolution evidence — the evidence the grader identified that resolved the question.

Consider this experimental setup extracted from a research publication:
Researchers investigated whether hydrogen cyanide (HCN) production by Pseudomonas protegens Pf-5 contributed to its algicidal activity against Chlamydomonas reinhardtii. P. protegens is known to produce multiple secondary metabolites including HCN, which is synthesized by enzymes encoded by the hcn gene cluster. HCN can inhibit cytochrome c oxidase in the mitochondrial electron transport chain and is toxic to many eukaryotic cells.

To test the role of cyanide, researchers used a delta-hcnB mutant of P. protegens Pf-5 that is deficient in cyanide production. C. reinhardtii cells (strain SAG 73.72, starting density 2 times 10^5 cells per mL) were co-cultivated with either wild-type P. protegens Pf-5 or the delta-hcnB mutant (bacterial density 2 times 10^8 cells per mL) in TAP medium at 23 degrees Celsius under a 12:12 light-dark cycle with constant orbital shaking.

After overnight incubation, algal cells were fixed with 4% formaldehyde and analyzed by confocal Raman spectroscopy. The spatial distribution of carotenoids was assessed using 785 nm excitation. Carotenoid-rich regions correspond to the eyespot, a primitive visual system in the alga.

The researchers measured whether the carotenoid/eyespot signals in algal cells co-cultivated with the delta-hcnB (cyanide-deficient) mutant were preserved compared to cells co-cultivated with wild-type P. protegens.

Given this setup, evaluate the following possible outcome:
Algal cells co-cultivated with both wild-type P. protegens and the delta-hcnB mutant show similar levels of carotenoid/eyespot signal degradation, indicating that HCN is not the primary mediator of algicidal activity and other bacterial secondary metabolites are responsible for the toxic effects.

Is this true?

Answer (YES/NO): YES